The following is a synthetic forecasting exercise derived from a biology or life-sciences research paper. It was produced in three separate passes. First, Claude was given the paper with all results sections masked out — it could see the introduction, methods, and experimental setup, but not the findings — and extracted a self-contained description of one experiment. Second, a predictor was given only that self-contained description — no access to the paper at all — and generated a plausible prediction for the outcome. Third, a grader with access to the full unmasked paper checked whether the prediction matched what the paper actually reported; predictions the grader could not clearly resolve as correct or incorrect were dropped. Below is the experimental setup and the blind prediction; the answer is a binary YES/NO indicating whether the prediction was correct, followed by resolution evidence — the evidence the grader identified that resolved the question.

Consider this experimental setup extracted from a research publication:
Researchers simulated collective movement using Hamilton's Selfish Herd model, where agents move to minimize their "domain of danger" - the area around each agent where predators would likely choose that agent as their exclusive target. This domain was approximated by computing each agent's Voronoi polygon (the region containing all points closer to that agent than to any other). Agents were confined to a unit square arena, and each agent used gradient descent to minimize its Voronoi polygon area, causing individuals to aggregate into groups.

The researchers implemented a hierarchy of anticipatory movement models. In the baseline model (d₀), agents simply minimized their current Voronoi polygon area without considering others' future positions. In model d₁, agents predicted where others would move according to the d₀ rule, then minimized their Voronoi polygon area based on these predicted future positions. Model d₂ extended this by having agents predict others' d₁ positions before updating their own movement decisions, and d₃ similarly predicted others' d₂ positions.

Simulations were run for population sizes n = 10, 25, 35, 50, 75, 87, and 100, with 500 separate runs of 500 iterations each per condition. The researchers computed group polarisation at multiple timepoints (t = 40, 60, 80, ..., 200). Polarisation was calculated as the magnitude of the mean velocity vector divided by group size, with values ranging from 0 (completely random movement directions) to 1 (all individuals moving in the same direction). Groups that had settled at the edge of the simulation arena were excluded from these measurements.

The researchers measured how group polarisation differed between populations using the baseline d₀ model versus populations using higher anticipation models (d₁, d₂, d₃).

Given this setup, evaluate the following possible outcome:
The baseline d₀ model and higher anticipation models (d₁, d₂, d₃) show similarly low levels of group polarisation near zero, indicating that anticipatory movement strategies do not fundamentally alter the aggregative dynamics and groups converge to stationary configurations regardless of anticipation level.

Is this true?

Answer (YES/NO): NO